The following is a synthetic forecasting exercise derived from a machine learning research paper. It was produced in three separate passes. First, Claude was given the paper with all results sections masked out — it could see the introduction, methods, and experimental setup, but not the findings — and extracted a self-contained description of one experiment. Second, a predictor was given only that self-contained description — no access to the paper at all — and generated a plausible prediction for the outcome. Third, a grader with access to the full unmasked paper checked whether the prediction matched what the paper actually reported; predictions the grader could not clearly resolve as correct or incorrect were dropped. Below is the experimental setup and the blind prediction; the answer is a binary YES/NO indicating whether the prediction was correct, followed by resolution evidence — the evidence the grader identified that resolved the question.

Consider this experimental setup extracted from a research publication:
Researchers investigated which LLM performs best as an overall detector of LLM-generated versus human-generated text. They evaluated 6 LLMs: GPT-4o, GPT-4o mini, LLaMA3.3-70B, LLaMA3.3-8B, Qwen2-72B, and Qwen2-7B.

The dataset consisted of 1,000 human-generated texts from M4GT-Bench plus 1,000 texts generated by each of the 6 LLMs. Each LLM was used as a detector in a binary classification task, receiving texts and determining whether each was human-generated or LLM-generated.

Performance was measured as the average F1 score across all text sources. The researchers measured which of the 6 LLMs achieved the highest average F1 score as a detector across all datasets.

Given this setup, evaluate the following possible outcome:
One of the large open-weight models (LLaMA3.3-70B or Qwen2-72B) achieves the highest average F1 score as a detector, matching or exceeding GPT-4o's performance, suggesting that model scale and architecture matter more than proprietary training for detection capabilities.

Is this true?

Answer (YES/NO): NO